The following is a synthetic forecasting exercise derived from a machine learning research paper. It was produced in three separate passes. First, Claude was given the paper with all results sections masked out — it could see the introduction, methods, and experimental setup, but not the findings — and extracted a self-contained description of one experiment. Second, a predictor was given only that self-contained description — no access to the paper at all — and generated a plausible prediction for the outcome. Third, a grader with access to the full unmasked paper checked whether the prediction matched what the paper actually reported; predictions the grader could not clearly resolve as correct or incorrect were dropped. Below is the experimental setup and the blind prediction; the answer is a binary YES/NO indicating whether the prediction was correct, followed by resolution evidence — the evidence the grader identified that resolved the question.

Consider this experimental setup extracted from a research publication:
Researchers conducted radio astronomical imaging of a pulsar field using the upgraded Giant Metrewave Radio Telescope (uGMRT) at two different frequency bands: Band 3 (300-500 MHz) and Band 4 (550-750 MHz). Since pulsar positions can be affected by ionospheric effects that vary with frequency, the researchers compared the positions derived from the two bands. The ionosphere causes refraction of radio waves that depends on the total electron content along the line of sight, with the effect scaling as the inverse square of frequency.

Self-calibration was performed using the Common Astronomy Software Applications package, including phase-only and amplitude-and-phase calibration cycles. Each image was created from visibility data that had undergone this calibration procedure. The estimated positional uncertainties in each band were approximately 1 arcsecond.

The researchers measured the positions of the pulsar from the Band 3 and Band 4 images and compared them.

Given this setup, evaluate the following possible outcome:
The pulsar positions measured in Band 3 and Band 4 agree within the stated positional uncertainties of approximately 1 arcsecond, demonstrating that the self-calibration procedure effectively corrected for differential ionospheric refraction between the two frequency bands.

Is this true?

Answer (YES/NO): NO